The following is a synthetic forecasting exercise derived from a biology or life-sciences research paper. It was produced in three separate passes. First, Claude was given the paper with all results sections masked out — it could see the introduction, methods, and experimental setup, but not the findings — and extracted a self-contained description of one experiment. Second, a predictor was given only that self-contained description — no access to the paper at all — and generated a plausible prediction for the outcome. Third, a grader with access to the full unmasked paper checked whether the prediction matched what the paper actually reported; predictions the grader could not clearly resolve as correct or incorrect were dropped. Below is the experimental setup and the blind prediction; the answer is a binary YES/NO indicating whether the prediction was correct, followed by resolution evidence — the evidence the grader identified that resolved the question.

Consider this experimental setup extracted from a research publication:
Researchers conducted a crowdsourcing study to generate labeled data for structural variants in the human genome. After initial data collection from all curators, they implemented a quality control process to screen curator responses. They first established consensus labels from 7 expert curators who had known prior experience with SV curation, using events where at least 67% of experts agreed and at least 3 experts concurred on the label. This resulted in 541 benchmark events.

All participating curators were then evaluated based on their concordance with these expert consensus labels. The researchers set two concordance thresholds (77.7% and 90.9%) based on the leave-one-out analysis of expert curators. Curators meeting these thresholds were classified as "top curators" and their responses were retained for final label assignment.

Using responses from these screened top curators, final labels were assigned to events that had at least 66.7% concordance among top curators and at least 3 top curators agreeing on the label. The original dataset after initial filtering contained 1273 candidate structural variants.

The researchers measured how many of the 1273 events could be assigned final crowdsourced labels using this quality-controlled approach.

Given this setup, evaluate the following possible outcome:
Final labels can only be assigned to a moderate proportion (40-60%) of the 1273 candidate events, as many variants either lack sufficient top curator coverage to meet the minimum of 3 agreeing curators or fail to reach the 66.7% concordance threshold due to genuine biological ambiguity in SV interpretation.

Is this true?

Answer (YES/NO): NO